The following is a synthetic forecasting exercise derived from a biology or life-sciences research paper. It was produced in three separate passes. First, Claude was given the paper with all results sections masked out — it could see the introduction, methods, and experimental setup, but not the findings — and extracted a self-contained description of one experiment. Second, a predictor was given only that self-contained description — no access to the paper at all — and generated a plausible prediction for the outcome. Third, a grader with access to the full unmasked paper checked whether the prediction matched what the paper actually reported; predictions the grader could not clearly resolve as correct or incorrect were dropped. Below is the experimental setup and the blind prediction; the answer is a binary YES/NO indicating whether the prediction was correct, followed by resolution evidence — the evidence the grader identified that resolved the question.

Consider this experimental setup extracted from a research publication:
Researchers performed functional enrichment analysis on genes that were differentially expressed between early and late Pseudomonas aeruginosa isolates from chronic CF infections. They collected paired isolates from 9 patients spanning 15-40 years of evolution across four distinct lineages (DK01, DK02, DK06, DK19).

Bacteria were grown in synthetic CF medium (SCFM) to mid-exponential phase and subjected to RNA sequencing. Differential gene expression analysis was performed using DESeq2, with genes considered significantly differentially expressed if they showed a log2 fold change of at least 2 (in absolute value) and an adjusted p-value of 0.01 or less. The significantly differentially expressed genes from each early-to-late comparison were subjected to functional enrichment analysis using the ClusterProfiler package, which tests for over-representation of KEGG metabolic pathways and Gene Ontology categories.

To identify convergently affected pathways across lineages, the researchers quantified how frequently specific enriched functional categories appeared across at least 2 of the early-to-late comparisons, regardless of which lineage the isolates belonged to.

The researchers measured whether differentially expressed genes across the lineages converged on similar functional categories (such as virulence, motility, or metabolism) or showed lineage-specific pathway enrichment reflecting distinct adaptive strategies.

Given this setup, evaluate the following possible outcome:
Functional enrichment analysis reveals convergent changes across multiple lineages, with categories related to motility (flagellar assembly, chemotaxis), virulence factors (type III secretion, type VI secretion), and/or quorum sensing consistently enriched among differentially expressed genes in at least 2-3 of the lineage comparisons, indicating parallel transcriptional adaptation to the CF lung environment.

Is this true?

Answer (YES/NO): NO